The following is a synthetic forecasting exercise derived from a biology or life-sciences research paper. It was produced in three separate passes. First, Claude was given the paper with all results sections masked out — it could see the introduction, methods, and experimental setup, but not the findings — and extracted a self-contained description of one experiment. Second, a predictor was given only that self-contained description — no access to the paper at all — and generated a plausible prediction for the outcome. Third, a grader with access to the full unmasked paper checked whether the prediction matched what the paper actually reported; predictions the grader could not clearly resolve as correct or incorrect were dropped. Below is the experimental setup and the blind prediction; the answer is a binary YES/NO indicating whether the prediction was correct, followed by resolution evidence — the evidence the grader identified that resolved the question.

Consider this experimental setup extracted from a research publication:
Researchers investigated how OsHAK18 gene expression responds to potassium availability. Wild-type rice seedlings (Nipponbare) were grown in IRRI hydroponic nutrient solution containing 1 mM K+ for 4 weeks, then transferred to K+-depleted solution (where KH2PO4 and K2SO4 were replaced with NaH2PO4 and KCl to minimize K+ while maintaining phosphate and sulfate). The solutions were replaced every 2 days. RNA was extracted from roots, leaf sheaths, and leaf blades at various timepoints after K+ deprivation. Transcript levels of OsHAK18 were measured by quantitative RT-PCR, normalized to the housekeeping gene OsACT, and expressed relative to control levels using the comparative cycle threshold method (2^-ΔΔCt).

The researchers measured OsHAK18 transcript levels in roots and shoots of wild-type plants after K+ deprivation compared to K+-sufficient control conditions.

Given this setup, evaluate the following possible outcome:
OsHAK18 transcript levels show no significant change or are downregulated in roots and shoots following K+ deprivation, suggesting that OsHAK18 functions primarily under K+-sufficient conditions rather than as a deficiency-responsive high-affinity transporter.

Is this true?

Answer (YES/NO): YES